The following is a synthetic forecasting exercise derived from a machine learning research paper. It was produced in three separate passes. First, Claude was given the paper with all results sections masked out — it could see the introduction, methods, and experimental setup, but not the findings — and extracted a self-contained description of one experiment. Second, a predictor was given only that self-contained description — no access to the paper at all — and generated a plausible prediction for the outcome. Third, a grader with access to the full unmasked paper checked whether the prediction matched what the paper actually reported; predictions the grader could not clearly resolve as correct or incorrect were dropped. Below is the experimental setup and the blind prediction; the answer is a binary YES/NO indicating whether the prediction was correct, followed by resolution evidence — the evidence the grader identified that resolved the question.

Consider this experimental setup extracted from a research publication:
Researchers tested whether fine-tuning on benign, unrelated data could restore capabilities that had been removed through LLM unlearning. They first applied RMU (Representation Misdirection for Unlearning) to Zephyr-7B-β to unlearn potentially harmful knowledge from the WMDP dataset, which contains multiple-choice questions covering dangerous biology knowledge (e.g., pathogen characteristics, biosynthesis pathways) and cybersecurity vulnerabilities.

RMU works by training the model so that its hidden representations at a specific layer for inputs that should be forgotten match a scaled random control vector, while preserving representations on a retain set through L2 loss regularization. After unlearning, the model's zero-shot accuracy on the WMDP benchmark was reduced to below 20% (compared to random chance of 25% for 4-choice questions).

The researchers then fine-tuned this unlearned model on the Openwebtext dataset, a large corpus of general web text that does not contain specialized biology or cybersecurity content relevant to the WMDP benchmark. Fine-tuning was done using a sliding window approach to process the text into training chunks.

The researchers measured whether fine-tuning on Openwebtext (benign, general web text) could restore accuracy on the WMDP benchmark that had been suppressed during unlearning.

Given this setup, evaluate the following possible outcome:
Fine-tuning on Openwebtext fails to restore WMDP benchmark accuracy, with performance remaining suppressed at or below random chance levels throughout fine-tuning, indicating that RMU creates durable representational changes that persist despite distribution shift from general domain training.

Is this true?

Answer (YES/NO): NO